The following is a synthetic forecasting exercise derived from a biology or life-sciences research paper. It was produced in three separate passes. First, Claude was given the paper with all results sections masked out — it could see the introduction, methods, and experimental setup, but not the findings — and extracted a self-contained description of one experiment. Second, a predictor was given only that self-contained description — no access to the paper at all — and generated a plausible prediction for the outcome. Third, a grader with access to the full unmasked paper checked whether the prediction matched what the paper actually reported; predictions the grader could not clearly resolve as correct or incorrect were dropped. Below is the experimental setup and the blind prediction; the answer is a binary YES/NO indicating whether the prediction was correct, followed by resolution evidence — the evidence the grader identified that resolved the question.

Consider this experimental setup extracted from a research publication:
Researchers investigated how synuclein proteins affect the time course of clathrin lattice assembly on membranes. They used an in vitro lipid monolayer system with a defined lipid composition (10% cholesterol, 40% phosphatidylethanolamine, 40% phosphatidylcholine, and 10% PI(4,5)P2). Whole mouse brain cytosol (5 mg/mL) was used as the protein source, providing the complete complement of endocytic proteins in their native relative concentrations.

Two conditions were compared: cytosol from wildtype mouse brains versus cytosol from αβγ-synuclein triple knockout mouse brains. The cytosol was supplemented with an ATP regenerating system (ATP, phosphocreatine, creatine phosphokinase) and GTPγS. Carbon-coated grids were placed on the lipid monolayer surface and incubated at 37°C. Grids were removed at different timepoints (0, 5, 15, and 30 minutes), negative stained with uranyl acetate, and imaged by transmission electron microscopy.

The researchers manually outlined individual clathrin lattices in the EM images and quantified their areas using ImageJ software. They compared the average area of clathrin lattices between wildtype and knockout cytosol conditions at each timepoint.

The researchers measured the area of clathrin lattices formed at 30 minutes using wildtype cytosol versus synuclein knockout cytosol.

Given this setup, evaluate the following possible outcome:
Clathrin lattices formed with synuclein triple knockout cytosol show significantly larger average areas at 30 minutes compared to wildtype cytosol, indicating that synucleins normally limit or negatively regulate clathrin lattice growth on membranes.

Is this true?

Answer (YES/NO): NO